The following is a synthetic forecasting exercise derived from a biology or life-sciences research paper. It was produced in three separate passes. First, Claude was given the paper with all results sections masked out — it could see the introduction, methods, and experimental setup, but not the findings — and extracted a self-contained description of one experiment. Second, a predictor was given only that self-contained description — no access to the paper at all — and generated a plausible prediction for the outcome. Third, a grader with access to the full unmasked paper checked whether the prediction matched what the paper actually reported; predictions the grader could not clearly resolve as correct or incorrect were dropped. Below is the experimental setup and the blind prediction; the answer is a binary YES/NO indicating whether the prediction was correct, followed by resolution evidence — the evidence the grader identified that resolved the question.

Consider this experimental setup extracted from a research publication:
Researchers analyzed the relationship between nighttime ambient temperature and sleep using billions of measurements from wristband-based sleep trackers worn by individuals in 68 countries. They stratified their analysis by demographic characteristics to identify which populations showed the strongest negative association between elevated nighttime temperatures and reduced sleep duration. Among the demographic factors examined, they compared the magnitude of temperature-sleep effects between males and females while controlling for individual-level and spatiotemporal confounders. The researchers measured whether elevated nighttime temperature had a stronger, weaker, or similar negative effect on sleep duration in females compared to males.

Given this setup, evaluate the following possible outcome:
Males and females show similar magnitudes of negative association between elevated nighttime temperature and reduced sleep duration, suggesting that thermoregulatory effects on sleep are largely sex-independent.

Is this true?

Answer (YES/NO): NO